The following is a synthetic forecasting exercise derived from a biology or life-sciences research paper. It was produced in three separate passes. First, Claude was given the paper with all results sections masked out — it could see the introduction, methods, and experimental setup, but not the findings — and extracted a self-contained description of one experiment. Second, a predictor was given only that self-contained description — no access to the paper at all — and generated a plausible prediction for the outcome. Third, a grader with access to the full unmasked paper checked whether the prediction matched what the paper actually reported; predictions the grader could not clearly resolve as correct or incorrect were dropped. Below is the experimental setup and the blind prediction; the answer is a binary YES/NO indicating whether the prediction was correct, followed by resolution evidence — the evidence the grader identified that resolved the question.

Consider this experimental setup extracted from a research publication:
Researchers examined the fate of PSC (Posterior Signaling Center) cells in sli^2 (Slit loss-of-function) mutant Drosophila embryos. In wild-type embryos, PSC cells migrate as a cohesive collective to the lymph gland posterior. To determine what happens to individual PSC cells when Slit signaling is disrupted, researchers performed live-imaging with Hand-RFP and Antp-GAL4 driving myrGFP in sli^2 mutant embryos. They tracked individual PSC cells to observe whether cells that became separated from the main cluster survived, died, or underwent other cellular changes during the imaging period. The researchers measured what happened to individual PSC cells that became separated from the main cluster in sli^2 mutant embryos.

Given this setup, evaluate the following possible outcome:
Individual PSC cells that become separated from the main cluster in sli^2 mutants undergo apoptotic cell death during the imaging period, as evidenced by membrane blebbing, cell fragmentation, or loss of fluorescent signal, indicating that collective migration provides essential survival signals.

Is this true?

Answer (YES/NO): NO